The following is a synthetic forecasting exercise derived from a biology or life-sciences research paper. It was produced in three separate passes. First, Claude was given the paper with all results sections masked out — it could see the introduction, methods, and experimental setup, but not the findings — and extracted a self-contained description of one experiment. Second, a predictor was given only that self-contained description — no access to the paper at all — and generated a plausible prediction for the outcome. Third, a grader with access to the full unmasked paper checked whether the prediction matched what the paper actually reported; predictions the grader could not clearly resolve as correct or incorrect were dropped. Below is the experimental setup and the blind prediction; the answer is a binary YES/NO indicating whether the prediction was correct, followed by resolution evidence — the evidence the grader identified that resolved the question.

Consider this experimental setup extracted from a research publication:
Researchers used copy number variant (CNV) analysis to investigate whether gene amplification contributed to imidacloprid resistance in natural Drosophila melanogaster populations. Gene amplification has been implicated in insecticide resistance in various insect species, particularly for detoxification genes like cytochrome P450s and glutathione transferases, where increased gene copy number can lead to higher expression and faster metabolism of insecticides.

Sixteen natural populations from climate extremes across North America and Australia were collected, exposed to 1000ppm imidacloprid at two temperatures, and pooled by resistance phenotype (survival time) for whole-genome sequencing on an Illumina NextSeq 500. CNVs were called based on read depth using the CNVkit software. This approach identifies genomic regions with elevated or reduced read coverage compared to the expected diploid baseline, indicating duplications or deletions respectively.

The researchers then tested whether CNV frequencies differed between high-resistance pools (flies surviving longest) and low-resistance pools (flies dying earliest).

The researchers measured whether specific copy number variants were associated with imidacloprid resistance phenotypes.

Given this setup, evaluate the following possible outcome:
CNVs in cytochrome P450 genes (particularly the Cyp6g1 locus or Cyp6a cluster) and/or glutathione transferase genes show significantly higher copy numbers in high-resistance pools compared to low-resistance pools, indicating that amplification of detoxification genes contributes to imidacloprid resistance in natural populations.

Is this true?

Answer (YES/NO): NO